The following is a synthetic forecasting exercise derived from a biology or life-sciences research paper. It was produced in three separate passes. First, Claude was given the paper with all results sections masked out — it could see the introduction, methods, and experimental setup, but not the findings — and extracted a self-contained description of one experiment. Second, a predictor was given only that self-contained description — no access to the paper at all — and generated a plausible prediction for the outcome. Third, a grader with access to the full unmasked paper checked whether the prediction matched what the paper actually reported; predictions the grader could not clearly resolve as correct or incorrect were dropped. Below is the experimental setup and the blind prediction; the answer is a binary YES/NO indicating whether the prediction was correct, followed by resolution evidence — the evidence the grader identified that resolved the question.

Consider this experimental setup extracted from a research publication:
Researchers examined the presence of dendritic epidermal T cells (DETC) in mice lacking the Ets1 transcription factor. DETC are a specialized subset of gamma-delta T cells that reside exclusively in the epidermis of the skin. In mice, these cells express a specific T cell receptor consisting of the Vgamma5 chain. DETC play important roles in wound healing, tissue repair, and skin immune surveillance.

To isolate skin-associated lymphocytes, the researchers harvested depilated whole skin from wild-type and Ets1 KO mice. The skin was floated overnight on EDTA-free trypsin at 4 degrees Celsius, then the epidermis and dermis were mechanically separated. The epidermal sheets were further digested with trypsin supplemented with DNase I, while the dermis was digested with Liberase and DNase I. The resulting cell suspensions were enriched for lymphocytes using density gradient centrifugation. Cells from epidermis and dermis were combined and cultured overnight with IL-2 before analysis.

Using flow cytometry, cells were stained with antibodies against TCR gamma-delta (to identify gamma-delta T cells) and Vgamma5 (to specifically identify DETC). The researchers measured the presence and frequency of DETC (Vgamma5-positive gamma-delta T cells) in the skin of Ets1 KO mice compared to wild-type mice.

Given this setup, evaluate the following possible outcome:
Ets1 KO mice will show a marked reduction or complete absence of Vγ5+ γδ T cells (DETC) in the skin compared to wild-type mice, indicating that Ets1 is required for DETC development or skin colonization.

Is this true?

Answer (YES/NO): YES